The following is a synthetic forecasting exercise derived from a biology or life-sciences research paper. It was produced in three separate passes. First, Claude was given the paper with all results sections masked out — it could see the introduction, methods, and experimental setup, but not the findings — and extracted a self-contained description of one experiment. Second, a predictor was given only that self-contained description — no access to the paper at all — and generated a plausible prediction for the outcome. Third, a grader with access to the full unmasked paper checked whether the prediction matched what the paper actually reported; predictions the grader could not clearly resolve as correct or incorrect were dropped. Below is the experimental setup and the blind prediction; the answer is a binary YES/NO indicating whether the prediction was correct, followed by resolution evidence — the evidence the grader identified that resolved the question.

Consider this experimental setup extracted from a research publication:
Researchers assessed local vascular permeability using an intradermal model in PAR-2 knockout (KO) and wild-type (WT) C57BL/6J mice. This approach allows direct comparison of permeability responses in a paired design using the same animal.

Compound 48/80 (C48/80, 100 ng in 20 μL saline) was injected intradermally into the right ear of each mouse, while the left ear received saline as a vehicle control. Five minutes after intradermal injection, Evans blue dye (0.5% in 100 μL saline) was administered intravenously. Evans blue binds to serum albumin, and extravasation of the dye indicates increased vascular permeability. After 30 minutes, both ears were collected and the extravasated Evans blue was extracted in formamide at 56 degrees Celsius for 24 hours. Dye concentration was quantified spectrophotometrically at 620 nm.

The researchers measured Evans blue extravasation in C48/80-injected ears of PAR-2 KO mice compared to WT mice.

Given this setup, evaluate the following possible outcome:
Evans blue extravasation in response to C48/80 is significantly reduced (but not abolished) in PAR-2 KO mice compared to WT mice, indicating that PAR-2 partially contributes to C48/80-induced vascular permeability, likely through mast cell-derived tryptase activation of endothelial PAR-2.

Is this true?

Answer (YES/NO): NO